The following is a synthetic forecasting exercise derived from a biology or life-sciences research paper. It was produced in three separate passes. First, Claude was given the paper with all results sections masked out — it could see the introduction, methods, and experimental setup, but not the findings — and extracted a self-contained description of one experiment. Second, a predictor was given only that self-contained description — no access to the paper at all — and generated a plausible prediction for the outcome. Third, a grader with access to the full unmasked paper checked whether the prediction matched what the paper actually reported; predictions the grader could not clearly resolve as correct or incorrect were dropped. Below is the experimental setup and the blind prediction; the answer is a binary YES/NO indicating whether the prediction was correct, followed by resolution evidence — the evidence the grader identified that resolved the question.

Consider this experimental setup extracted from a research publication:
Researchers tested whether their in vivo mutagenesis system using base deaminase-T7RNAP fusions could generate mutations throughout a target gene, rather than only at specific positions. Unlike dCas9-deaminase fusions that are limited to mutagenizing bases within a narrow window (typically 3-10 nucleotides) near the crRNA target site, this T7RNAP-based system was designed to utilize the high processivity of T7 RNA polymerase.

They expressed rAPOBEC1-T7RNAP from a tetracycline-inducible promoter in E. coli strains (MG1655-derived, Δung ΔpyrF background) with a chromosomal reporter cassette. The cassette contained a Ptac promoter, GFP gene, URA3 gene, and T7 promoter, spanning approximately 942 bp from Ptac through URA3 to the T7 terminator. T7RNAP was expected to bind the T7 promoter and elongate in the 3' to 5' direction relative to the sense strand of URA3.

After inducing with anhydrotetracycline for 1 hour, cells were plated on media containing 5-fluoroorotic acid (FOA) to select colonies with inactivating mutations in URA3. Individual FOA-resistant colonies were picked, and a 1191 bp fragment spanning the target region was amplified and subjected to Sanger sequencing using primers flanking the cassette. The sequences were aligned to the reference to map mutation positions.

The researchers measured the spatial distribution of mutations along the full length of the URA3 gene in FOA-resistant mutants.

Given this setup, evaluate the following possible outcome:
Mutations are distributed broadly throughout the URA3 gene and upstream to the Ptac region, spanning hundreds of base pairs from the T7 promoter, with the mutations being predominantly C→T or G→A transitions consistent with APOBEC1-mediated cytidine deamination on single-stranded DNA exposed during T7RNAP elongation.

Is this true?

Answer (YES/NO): YES